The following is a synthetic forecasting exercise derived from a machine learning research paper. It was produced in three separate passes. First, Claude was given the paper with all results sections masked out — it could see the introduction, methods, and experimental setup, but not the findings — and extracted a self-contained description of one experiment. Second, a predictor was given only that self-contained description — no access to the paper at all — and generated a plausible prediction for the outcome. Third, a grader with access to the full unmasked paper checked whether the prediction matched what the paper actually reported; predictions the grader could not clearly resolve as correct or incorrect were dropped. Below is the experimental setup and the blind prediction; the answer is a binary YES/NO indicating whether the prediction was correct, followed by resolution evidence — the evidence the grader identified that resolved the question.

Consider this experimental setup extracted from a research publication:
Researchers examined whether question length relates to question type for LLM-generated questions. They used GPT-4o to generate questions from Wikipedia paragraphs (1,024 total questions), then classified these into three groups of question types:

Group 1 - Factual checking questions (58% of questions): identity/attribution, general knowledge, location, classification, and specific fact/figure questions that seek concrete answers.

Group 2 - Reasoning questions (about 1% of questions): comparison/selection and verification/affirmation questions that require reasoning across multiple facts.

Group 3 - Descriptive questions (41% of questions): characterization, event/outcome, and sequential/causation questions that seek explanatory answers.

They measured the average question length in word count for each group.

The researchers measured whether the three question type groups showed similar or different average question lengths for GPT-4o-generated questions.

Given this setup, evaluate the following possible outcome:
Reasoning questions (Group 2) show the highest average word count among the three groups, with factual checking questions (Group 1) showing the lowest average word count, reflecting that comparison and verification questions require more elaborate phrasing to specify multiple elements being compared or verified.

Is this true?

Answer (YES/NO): NO